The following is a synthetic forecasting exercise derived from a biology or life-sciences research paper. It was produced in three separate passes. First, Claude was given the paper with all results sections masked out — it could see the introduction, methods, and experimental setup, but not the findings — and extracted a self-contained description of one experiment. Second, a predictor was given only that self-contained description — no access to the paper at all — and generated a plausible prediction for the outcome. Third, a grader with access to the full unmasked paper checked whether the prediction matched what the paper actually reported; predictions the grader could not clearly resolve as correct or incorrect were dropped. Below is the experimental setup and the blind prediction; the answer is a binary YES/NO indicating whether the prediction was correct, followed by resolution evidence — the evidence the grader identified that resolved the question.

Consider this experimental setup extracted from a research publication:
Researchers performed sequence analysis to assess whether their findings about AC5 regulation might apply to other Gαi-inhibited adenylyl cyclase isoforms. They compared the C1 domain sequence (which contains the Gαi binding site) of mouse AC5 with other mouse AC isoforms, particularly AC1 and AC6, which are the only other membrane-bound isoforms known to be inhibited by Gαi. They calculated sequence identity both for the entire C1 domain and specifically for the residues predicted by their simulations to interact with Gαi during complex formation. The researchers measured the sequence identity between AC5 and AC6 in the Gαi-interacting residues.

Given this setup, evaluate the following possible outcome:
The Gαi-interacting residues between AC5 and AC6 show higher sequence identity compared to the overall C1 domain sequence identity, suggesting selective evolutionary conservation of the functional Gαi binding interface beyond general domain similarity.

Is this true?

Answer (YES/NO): NO